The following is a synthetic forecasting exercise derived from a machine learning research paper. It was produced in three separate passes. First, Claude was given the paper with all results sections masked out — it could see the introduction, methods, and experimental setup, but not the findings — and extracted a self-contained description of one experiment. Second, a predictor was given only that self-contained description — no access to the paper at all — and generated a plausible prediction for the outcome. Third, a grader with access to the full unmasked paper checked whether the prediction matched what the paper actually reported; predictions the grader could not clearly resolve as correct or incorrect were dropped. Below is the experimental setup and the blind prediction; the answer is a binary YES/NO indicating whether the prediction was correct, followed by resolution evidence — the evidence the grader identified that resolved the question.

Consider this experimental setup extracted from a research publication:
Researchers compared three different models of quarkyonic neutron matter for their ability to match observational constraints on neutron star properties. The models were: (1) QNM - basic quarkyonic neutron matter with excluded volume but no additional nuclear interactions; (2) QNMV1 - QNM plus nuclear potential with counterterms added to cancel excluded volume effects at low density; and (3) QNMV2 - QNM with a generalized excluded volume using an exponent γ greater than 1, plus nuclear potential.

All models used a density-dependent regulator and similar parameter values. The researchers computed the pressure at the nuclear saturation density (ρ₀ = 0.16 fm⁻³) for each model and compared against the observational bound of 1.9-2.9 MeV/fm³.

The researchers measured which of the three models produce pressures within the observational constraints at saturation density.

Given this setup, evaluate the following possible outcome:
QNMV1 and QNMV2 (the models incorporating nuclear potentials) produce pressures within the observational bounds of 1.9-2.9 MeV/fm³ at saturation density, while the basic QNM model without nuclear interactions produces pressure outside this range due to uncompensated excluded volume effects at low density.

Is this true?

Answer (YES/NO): YES